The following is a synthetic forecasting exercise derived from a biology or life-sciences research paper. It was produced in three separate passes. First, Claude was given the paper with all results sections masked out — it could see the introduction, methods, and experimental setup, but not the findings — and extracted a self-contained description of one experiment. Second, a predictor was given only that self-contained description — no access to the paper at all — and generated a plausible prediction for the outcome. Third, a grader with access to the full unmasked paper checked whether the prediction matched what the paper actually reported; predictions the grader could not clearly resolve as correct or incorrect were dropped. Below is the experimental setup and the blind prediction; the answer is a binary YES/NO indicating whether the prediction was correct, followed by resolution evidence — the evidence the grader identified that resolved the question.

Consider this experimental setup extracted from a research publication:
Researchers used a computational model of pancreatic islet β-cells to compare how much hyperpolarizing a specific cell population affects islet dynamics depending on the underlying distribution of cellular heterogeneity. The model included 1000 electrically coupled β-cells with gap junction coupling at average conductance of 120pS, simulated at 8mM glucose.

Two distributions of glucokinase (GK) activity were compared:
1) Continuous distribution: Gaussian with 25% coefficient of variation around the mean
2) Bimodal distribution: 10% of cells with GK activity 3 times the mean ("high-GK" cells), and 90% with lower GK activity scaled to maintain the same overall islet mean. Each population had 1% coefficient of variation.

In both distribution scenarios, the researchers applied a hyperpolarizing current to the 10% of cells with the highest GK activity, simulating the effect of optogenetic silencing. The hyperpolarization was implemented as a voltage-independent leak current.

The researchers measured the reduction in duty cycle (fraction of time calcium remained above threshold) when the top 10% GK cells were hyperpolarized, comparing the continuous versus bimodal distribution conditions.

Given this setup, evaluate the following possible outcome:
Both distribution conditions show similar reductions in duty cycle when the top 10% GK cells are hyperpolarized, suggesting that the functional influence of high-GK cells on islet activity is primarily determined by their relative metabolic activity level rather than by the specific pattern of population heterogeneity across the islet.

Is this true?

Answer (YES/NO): NO